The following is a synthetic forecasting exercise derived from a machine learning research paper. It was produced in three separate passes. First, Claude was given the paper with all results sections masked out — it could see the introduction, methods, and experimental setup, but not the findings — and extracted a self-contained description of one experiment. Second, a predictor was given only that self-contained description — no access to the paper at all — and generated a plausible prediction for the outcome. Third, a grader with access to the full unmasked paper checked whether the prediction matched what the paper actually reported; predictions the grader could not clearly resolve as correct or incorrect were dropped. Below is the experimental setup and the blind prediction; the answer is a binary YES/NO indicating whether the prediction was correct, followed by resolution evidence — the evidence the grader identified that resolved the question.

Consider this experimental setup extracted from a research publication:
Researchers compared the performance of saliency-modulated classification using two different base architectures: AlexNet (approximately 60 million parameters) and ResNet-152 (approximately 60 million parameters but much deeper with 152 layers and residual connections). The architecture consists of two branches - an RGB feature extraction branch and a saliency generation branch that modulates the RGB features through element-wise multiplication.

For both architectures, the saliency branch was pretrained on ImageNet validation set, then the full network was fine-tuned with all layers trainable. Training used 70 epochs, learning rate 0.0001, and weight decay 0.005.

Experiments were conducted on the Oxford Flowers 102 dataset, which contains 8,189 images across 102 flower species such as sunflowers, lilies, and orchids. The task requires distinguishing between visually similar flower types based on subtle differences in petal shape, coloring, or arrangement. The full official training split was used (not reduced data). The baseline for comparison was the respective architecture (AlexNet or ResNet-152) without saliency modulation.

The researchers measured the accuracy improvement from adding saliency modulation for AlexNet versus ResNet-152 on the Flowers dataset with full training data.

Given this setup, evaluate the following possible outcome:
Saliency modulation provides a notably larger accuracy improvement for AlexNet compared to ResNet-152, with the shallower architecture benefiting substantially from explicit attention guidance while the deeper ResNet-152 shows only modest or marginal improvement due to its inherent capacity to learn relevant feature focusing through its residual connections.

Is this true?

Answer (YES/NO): YES